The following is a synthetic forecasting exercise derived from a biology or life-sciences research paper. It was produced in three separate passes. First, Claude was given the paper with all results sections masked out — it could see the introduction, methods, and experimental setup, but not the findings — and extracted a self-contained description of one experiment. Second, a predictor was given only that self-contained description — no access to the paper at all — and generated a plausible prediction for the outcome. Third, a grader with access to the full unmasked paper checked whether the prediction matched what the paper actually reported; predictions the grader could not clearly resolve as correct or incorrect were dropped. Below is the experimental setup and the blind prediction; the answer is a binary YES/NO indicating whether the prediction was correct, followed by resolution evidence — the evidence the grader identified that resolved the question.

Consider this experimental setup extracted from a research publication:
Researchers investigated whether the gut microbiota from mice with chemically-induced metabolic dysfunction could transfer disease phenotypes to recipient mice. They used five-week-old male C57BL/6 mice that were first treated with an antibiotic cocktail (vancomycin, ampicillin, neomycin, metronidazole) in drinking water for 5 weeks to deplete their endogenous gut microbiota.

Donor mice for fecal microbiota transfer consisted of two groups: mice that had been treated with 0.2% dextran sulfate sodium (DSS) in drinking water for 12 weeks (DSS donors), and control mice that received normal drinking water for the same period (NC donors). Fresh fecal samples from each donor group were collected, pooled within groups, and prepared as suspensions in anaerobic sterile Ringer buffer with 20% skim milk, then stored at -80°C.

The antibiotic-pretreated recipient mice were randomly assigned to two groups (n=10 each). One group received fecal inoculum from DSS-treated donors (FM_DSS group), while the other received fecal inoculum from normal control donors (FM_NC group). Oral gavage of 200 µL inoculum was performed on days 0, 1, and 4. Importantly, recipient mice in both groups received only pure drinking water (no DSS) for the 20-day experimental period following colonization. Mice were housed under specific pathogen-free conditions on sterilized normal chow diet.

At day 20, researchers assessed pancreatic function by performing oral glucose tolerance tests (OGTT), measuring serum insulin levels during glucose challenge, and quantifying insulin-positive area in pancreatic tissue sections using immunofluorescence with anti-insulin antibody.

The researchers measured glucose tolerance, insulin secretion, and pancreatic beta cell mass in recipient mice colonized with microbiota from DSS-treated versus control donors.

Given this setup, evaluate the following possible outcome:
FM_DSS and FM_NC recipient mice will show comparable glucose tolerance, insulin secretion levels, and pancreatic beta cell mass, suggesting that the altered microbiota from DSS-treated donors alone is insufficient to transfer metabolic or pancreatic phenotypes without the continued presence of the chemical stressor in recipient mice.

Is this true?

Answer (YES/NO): NO